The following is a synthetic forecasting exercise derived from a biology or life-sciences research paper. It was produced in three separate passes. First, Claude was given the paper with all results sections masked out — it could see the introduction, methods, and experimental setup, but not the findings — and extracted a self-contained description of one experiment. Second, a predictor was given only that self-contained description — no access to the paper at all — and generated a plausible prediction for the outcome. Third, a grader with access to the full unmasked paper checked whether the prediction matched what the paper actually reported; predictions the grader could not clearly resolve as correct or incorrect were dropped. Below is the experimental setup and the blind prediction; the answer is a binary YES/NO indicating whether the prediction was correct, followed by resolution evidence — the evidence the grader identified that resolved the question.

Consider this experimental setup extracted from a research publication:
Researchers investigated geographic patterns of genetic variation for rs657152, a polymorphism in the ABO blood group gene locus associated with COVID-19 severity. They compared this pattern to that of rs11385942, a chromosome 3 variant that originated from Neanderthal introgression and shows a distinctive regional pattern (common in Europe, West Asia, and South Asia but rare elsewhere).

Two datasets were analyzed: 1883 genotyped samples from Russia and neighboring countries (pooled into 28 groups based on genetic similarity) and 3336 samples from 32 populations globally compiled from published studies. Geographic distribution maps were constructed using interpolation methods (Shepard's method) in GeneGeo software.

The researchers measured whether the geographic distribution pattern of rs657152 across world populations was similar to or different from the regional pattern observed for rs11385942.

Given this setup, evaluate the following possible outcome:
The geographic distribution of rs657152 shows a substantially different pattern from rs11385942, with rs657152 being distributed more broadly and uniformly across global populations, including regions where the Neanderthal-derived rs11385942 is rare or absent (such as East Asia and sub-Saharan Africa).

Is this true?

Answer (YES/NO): YES